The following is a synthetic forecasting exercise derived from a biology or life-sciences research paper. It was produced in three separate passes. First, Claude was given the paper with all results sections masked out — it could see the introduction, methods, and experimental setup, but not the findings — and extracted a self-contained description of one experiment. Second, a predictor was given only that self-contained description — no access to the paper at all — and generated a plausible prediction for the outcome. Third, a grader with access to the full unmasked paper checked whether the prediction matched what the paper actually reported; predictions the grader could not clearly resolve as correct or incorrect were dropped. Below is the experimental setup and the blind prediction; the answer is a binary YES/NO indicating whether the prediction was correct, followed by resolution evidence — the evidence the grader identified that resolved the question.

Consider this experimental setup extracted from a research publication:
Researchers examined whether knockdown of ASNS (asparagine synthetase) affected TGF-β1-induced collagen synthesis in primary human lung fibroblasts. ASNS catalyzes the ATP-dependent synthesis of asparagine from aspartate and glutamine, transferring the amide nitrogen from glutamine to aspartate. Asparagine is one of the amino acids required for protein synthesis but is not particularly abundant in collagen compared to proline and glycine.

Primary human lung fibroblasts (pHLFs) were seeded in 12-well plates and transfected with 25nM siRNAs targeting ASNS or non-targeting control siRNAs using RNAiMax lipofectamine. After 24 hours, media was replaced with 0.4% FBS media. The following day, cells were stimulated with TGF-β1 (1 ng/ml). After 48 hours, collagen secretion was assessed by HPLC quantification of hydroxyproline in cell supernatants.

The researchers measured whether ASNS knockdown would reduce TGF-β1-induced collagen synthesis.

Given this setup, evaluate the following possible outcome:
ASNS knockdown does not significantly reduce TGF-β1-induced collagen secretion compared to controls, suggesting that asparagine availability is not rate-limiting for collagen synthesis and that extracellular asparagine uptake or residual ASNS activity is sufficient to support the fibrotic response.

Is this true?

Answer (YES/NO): NO